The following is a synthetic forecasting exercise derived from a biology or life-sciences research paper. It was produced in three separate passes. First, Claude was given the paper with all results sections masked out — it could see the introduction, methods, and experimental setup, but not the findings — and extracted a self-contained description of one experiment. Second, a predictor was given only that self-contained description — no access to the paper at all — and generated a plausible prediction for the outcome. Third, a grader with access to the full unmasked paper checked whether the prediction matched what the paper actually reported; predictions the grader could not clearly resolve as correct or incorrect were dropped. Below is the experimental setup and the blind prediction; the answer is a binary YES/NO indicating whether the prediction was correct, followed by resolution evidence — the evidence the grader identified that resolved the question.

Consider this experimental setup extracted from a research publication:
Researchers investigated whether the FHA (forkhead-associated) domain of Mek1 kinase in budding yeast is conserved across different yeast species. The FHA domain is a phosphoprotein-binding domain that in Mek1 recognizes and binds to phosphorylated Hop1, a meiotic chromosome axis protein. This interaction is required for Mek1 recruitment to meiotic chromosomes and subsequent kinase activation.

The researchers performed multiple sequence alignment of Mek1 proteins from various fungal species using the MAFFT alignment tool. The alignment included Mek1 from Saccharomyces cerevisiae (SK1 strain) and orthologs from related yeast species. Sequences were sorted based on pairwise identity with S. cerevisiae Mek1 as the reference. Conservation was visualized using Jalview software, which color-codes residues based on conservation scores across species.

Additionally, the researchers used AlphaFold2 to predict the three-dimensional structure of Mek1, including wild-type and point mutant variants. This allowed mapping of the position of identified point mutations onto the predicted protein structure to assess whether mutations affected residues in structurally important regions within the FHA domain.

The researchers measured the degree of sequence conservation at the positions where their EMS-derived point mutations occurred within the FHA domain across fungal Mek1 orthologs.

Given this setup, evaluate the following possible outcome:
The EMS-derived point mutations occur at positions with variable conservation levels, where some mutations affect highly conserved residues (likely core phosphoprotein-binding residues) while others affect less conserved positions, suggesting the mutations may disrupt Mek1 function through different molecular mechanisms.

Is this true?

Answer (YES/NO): NO